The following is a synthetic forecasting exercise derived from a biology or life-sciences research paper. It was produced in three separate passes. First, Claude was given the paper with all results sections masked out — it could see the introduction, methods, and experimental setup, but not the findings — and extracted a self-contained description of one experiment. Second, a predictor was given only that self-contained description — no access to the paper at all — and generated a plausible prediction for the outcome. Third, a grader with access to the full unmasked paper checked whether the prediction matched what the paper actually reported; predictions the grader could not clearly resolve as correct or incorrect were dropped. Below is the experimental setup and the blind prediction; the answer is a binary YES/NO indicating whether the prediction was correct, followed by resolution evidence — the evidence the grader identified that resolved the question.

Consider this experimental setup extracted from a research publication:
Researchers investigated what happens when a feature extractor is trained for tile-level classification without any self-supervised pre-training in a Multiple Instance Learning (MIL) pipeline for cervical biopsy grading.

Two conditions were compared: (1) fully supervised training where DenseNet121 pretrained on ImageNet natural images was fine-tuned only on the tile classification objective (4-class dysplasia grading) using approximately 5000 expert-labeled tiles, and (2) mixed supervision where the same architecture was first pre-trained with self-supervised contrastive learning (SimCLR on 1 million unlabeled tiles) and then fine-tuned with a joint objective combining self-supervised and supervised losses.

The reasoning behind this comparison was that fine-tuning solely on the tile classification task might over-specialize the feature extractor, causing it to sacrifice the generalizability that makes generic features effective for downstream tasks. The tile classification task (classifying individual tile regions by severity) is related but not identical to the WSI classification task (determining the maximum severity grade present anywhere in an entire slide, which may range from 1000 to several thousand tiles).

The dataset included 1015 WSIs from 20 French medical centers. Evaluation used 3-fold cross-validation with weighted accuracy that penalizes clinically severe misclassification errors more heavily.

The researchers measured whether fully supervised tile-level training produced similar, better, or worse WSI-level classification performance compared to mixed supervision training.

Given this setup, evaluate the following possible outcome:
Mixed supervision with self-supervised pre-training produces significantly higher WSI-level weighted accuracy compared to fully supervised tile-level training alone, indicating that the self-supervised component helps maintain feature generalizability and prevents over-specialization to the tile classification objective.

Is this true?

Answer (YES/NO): YES